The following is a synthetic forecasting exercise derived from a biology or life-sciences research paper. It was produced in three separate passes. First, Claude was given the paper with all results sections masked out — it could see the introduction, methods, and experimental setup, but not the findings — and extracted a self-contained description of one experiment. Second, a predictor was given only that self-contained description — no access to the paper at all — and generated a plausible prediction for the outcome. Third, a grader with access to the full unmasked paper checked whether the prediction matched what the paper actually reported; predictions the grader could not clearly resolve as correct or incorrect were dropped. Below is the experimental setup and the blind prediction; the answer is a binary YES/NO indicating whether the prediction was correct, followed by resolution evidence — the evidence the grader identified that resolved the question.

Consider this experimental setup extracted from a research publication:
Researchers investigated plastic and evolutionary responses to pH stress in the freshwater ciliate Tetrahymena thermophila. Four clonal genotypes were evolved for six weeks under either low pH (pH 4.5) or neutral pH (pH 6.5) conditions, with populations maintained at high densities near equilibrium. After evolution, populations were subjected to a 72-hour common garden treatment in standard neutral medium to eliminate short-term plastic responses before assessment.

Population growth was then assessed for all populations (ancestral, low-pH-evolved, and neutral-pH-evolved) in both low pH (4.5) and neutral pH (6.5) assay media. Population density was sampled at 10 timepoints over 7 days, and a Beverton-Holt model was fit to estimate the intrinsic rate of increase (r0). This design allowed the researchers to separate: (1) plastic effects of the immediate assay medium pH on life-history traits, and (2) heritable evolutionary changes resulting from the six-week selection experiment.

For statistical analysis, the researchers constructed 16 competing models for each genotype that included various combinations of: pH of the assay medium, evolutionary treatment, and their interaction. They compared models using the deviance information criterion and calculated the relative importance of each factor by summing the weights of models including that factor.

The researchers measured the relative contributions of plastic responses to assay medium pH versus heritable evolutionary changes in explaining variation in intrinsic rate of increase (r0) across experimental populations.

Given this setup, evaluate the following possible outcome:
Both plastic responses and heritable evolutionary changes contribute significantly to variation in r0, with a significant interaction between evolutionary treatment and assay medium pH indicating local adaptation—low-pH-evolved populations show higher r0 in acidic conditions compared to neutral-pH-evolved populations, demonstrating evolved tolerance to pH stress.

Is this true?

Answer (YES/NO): NO